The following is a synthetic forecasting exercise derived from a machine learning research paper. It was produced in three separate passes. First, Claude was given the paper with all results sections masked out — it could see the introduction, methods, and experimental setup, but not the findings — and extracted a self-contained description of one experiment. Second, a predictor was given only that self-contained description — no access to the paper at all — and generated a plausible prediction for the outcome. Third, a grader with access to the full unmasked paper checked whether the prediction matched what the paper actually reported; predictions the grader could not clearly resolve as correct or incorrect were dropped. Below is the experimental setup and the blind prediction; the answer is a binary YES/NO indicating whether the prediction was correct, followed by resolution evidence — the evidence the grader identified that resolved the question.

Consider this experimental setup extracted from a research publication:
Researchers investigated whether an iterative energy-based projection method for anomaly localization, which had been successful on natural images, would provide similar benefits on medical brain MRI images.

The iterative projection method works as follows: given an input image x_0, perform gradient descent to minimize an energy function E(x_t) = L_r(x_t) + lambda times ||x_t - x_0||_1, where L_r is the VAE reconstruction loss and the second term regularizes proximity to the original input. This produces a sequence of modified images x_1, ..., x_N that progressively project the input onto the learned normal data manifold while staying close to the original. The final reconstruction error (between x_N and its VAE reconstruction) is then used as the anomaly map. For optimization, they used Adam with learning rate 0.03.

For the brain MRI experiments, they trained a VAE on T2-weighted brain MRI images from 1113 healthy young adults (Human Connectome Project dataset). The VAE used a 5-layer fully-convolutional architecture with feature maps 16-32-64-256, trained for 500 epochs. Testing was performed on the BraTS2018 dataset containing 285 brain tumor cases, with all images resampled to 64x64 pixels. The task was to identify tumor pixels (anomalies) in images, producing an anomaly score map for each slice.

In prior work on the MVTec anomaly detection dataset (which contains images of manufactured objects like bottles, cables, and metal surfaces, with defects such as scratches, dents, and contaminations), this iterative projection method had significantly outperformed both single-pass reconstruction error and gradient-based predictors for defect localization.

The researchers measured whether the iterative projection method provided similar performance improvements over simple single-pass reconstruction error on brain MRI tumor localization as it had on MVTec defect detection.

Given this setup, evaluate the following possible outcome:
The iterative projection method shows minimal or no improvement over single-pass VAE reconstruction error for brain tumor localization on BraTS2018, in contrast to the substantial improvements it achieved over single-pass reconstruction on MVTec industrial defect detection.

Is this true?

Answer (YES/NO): YES